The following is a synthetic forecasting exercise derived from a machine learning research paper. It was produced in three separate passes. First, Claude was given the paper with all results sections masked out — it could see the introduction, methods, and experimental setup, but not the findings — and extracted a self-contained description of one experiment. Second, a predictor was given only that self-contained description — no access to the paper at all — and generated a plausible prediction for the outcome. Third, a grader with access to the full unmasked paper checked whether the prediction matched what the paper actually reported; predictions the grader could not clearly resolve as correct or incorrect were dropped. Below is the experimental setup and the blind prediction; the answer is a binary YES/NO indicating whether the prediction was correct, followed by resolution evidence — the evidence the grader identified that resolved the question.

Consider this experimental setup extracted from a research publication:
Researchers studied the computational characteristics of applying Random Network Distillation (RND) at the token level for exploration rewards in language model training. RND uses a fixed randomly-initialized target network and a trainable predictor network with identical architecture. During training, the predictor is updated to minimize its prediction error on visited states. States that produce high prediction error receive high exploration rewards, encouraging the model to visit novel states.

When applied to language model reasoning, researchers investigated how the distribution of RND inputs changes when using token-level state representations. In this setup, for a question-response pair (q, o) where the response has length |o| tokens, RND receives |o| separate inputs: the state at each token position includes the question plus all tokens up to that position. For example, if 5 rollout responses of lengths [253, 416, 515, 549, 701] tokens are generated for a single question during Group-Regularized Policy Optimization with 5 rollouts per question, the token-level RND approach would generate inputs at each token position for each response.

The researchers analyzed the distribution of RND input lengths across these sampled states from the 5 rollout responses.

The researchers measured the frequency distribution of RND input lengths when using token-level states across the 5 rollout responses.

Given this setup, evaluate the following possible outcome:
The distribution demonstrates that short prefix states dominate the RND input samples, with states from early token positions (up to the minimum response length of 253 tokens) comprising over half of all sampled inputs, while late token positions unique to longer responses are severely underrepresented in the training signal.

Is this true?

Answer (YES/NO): YES